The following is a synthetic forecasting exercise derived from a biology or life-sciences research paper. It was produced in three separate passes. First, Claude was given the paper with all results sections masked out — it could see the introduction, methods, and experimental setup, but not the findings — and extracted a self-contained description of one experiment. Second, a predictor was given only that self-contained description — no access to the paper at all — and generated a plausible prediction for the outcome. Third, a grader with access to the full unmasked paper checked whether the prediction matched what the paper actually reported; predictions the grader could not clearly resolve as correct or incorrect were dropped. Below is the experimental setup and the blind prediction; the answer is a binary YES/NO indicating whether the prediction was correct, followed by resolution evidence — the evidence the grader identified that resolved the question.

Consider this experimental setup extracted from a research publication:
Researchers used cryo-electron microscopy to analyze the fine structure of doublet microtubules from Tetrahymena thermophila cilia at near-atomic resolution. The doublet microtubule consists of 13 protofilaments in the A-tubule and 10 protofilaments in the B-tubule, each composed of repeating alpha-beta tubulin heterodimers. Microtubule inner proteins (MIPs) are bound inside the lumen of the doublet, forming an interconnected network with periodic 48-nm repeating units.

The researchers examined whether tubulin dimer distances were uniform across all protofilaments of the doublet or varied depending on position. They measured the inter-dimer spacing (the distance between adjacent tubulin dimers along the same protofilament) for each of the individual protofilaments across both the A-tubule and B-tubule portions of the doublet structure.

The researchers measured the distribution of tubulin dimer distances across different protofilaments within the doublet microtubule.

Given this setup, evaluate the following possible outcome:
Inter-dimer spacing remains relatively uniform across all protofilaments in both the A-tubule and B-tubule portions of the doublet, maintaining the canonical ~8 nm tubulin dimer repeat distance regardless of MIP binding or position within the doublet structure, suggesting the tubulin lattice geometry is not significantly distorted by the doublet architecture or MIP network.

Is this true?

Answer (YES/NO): NO